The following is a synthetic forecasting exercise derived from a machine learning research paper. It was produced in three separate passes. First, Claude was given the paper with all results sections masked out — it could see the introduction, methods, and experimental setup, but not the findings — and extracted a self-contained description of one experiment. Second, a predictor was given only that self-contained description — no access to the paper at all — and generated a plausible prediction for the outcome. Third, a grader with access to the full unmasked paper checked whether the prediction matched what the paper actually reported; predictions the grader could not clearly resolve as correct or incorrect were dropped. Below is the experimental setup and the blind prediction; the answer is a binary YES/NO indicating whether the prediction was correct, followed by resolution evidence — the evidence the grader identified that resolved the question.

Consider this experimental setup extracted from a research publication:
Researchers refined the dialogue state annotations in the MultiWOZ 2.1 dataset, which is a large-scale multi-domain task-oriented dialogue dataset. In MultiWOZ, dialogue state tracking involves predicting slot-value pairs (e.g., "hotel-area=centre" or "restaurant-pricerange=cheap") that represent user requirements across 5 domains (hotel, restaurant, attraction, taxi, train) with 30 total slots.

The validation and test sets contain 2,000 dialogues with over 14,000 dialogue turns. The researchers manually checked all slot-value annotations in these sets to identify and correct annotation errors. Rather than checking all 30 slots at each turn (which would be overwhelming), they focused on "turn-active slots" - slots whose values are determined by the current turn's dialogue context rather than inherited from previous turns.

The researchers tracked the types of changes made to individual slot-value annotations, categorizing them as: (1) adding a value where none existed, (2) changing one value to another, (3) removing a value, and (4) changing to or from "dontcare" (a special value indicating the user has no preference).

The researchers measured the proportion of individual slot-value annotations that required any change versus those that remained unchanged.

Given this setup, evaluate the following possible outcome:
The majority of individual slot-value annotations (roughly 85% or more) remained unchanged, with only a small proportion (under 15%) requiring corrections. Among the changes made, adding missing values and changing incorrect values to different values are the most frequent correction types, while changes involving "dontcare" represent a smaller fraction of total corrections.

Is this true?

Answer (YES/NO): NO